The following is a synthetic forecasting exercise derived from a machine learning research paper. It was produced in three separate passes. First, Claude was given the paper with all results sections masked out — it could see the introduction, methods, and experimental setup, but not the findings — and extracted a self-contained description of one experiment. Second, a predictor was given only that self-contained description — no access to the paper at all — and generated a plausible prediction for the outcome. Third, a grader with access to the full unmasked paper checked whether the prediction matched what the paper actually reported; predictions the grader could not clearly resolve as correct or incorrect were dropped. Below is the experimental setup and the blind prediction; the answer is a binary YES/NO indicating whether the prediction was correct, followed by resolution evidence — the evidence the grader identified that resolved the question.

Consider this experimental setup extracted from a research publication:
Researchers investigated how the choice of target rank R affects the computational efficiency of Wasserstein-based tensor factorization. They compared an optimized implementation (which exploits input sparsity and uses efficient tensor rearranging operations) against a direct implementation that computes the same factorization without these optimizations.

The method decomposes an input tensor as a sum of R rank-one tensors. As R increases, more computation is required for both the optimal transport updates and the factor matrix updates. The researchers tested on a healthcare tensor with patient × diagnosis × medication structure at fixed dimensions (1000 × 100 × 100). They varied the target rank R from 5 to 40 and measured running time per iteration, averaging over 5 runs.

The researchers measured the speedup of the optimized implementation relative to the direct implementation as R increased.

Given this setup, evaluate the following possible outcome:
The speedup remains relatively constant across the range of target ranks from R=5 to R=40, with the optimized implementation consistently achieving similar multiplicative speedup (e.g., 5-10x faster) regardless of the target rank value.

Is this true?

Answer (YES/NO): NO